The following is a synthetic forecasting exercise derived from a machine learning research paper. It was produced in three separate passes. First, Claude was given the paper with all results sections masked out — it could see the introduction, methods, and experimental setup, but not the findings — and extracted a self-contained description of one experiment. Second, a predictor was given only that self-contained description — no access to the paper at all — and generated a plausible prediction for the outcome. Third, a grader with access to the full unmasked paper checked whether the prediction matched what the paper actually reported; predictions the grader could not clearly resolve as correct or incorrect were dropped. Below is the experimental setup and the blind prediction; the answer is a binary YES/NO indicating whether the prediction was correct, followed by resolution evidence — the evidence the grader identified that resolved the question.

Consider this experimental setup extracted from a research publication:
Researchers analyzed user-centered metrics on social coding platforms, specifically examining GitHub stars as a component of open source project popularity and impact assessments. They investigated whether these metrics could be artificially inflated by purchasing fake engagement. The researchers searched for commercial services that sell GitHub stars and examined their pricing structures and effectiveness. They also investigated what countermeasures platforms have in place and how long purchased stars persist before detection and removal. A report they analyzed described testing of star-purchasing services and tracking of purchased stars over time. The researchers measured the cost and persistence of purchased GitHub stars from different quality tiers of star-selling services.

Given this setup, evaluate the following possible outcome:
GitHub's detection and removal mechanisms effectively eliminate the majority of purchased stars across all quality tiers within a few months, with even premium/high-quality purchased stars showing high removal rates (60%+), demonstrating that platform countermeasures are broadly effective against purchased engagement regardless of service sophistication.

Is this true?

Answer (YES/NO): NO